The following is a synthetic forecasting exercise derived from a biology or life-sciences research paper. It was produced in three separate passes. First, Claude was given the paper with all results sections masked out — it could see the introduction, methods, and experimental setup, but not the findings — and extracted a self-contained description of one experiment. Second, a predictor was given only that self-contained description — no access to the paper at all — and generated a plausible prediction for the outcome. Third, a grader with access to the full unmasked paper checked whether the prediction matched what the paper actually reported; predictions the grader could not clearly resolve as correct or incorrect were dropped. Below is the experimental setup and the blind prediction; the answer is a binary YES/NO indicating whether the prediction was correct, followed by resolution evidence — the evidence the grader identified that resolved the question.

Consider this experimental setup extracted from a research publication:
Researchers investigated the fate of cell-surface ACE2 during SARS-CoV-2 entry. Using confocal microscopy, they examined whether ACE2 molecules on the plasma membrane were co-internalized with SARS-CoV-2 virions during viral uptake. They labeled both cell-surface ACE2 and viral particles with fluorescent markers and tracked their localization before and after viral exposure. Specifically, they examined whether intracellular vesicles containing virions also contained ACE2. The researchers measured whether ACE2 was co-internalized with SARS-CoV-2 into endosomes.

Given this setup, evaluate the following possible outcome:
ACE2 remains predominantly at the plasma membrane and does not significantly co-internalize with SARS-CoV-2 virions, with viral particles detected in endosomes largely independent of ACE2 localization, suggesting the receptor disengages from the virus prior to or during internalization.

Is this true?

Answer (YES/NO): NO